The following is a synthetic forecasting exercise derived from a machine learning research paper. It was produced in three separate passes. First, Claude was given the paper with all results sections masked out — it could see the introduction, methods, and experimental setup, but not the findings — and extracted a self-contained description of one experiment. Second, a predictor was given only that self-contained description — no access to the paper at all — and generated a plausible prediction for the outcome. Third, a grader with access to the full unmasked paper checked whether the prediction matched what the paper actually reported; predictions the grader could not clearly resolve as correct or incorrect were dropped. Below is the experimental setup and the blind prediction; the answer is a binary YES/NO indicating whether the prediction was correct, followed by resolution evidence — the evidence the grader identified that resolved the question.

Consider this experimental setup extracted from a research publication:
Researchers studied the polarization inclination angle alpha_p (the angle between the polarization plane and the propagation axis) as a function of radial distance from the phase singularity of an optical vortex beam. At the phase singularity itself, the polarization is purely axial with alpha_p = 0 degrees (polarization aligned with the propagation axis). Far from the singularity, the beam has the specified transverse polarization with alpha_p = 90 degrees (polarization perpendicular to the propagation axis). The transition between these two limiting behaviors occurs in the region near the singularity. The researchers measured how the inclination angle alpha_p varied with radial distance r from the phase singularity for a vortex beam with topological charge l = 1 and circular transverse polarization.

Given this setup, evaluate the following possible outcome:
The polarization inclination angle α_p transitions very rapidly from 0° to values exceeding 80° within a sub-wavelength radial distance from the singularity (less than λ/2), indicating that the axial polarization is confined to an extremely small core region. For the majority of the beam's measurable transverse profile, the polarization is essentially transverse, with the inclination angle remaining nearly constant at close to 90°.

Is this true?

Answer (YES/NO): NO